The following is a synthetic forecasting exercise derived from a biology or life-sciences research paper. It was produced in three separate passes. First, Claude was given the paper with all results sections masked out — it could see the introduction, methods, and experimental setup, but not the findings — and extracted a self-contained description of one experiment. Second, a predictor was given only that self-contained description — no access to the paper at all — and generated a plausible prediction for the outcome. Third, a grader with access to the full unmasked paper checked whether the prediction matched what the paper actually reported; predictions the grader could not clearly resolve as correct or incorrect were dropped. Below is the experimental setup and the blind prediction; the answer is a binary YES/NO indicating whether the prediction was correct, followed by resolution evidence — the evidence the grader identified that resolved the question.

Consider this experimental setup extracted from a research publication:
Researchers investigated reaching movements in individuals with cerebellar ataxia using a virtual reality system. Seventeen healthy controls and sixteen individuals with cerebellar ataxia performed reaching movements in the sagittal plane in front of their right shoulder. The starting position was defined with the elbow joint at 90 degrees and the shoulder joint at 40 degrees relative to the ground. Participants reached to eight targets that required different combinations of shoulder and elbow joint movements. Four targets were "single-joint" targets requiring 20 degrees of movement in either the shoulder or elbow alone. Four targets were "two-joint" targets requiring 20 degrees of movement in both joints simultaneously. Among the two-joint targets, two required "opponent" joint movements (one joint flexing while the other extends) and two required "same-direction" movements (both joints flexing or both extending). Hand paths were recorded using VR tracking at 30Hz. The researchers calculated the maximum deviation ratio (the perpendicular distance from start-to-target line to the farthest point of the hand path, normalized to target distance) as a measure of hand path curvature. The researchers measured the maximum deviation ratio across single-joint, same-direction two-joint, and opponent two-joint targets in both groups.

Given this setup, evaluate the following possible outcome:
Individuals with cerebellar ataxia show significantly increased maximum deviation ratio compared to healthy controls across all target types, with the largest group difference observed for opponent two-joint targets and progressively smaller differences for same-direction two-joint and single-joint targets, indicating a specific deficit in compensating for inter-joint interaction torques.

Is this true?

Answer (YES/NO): NO